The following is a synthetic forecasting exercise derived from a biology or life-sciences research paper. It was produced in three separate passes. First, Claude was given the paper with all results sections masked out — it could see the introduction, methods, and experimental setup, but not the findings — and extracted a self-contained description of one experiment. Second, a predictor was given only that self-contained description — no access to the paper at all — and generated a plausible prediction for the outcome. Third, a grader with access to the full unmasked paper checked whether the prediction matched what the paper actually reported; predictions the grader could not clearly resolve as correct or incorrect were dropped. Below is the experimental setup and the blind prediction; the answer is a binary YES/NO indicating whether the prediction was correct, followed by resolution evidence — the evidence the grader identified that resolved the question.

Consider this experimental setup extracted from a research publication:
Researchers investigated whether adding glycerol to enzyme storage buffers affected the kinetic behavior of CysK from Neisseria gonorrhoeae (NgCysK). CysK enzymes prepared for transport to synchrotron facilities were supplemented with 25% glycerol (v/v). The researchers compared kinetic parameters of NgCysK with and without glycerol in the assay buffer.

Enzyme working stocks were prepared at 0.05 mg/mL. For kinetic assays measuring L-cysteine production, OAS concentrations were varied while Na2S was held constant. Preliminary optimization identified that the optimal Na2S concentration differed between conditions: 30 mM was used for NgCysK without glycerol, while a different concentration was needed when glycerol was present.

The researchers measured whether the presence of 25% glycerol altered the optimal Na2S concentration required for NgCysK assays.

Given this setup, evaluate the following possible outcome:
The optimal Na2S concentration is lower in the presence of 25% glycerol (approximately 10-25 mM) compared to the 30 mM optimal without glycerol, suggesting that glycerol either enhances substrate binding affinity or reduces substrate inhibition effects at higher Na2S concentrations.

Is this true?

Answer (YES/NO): NO